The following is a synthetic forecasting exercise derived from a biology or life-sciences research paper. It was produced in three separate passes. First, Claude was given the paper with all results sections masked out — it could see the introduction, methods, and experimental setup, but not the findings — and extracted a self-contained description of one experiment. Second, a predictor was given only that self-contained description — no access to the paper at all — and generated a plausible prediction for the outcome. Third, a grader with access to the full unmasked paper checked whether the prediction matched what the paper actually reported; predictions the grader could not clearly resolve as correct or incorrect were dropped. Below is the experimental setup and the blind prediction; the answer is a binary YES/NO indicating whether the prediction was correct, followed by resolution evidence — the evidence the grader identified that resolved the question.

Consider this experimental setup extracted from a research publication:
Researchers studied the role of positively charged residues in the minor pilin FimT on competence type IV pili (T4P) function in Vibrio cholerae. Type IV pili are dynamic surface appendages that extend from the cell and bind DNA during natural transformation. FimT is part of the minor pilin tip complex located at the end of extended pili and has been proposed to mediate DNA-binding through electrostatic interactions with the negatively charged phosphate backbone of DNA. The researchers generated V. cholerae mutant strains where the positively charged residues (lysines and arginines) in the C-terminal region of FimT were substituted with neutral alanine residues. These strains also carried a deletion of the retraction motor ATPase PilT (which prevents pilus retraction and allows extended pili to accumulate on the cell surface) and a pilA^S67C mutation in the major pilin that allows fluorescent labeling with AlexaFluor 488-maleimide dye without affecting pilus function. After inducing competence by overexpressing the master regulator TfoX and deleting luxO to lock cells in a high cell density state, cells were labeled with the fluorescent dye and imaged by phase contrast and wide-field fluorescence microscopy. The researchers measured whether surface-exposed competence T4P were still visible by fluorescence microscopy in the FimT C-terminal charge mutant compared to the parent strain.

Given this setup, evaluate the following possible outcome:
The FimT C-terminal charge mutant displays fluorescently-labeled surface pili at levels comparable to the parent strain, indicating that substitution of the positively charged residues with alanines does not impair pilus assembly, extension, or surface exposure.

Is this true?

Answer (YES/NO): YES